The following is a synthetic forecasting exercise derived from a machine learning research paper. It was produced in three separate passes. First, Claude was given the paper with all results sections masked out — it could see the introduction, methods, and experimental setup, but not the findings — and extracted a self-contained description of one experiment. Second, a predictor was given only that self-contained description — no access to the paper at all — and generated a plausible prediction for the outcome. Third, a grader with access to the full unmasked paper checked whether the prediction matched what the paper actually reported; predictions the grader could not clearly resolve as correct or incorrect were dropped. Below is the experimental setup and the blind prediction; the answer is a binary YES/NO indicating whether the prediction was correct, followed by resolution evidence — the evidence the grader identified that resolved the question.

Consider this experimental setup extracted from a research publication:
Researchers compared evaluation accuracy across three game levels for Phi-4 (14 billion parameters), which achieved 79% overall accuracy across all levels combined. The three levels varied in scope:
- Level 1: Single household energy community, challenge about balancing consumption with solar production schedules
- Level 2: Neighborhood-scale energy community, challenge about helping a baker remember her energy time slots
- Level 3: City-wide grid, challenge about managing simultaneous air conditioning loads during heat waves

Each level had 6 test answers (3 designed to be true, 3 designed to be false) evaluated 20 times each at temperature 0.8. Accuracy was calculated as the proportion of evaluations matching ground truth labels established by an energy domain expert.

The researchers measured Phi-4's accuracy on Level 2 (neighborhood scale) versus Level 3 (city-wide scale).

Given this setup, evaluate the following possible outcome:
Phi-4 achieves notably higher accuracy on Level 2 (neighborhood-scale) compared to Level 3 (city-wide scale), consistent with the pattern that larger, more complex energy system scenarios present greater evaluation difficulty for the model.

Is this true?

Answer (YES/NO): YES